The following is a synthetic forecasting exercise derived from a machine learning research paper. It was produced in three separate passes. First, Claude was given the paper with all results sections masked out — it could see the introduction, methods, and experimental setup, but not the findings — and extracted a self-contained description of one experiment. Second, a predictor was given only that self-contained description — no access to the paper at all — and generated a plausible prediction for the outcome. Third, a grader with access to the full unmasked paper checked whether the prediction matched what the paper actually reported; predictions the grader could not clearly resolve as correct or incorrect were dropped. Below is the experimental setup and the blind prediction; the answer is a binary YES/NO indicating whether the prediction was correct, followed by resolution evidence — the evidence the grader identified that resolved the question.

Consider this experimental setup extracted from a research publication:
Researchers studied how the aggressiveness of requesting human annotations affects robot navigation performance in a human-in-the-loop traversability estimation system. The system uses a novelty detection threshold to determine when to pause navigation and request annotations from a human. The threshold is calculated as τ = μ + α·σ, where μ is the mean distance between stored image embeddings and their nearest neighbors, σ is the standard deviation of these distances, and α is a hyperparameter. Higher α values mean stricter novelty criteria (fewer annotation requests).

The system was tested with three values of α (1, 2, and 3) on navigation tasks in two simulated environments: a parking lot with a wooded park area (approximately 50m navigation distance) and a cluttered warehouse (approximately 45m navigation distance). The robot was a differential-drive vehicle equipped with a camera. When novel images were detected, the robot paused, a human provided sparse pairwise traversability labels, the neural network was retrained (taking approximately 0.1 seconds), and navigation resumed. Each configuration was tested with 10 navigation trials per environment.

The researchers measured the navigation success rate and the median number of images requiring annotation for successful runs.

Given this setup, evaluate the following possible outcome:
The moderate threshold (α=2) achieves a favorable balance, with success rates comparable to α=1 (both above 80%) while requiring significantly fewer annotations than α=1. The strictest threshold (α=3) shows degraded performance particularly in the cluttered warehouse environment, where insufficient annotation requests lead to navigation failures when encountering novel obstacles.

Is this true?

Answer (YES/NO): NO